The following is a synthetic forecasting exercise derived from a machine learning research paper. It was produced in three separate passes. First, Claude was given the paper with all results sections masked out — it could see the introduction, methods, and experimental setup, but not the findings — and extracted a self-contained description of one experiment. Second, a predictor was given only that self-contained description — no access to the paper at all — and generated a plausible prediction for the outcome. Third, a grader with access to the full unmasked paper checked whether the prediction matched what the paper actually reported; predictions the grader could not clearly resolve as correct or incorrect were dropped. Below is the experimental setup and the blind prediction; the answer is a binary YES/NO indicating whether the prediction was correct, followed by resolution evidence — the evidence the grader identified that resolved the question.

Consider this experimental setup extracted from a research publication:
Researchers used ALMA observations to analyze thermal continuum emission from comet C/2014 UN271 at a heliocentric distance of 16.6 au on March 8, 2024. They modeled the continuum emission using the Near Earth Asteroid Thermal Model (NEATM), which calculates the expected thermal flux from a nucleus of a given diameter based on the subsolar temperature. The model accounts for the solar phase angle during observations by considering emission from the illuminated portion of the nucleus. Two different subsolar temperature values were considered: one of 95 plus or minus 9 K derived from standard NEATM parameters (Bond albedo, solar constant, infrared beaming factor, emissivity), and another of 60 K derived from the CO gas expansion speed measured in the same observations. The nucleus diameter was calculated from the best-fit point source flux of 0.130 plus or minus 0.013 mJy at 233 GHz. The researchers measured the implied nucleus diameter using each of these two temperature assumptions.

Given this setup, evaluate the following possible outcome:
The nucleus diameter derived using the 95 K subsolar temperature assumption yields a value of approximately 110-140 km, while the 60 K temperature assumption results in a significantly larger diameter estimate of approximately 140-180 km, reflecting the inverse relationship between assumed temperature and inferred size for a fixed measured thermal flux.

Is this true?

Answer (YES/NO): NO